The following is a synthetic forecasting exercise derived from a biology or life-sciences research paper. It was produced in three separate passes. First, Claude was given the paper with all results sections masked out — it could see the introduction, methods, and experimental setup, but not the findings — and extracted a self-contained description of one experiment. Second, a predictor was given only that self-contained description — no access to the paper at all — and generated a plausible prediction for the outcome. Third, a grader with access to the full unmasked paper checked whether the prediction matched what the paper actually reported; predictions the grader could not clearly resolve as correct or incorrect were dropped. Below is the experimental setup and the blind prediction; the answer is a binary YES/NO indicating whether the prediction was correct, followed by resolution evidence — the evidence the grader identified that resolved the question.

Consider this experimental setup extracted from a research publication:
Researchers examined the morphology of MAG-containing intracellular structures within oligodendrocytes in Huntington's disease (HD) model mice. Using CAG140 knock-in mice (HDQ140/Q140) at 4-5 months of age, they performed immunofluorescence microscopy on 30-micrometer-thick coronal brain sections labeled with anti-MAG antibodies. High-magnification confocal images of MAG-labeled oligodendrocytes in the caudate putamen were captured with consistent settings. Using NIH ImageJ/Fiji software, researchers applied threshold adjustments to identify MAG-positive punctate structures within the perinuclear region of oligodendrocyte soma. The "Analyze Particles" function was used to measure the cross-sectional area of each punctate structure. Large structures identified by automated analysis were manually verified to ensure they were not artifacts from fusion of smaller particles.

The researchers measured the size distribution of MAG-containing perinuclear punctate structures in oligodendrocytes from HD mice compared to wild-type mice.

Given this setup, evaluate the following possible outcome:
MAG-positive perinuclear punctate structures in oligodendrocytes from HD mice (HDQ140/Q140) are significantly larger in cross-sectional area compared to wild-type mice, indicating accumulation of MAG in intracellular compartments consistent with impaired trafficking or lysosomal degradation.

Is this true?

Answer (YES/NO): YES